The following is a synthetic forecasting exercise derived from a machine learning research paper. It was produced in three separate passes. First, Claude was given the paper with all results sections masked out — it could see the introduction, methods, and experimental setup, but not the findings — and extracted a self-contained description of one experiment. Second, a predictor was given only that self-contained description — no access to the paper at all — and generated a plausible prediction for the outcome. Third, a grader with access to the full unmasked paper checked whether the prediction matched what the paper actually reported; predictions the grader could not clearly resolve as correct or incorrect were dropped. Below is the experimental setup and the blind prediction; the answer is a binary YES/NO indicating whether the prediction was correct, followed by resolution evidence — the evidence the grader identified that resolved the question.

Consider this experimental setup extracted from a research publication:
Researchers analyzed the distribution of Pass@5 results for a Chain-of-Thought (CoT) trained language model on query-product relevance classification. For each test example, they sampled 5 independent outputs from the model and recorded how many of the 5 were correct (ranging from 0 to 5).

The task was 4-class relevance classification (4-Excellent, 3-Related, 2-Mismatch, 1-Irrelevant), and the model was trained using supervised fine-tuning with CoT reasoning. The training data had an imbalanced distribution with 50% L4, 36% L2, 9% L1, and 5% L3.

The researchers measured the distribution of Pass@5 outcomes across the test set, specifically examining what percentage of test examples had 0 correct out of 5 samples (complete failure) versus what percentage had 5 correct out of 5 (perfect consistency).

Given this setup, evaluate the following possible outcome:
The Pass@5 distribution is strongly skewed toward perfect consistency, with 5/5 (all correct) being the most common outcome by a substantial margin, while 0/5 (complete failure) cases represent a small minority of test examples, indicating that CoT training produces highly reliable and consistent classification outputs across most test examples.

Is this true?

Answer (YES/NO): NO